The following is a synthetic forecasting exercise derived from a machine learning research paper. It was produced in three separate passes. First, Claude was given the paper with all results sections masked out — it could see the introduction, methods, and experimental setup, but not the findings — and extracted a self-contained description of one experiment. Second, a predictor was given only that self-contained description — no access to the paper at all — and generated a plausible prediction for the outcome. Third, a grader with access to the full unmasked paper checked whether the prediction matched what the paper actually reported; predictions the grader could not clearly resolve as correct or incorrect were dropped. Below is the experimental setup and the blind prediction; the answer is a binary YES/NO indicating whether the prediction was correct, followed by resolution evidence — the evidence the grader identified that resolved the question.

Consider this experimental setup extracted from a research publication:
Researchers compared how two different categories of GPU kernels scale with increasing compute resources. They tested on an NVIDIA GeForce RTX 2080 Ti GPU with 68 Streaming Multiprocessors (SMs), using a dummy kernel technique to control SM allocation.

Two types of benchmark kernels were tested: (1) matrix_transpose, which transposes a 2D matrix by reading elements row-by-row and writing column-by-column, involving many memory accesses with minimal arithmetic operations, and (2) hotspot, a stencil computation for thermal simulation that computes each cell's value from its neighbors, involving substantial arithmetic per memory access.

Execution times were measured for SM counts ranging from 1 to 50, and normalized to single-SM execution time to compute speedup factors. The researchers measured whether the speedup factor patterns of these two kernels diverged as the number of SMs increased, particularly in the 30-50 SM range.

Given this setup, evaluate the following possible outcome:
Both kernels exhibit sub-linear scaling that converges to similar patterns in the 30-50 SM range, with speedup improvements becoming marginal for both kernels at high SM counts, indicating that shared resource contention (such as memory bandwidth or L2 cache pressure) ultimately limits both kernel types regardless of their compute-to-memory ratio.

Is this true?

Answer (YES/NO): NO